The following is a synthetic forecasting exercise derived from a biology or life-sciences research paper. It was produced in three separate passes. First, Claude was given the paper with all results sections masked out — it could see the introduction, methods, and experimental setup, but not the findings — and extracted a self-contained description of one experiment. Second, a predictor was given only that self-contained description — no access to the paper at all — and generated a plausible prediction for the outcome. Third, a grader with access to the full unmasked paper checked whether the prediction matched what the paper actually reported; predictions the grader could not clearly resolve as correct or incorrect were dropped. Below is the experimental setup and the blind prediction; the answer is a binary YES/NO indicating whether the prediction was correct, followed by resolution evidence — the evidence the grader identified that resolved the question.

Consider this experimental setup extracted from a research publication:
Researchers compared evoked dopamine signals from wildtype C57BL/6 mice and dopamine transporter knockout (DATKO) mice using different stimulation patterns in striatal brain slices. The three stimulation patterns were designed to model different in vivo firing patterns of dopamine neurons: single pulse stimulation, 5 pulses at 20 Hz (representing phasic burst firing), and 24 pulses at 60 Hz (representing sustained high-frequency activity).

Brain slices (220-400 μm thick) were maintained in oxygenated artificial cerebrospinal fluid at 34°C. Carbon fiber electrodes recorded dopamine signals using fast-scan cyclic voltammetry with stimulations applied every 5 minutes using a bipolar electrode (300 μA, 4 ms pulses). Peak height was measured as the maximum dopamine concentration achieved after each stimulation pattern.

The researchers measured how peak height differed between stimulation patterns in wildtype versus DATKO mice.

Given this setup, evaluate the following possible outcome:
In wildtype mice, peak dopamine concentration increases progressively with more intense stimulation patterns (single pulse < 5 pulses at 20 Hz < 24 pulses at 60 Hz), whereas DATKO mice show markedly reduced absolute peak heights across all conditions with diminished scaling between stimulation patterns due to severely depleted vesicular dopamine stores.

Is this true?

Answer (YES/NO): NO